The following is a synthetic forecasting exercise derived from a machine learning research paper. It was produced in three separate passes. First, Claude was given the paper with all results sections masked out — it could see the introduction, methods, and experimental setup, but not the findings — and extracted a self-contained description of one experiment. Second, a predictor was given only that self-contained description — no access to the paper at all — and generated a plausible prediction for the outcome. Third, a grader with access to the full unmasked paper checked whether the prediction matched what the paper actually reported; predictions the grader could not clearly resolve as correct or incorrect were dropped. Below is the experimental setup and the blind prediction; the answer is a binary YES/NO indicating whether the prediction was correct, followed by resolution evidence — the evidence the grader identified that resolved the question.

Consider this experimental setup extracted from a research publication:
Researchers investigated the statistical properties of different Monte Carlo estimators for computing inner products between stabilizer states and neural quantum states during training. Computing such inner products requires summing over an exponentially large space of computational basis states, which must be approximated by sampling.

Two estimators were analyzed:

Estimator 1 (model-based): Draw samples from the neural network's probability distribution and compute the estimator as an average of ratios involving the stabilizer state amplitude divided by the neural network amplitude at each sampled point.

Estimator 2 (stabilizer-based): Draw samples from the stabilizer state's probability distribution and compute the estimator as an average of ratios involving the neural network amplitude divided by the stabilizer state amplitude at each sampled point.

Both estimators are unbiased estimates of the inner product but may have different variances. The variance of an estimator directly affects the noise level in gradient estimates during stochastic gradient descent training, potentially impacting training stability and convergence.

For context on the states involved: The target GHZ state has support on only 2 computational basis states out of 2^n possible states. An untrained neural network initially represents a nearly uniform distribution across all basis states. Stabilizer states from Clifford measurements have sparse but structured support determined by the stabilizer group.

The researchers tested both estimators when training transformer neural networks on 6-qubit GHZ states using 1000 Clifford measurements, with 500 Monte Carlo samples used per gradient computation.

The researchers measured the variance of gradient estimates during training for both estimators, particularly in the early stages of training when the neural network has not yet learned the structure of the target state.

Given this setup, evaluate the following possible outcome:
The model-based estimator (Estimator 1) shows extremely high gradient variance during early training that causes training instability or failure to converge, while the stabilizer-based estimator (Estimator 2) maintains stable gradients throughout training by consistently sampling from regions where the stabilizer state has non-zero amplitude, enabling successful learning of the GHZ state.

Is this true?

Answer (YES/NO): NO